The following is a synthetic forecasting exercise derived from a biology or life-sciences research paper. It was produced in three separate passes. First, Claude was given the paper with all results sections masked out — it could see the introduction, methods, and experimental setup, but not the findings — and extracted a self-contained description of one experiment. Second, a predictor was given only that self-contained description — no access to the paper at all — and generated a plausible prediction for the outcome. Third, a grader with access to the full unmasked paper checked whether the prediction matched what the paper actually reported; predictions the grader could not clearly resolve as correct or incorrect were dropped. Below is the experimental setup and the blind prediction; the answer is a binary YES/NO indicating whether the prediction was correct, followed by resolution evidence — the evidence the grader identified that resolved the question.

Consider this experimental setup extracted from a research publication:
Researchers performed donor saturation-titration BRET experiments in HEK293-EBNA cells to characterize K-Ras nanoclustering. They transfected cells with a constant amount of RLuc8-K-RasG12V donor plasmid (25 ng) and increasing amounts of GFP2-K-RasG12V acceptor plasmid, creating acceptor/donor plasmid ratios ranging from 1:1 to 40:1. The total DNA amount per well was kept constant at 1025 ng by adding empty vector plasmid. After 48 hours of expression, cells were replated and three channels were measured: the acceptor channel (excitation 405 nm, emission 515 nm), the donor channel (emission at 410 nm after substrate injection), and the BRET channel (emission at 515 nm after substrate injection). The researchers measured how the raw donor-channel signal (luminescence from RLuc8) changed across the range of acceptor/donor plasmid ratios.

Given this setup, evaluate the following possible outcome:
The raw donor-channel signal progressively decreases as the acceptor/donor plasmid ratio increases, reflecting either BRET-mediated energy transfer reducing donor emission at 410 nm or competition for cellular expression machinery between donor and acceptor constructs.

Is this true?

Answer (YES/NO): NO